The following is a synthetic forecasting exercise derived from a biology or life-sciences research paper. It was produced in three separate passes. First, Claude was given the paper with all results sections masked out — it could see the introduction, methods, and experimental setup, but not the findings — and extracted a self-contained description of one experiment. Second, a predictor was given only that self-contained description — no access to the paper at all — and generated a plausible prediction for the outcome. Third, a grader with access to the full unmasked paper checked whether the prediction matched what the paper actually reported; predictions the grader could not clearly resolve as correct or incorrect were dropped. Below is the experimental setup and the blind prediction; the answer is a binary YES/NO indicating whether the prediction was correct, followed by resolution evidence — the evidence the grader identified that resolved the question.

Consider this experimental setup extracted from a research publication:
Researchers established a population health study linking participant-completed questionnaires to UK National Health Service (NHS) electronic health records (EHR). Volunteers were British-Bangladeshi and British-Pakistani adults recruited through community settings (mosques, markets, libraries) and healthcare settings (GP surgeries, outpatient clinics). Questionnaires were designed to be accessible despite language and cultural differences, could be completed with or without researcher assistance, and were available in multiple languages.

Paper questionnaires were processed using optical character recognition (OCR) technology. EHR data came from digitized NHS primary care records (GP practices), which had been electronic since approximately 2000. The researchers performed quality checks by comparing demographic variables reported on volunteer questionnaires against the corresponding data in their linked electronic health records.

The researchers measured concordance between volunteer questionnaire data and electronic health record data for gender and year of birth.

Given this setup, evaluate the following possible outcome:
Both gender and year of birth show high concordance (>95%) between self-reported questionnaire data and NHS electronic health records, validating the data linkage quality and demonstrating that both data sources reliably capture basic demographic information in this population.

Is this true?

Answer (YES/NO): YES